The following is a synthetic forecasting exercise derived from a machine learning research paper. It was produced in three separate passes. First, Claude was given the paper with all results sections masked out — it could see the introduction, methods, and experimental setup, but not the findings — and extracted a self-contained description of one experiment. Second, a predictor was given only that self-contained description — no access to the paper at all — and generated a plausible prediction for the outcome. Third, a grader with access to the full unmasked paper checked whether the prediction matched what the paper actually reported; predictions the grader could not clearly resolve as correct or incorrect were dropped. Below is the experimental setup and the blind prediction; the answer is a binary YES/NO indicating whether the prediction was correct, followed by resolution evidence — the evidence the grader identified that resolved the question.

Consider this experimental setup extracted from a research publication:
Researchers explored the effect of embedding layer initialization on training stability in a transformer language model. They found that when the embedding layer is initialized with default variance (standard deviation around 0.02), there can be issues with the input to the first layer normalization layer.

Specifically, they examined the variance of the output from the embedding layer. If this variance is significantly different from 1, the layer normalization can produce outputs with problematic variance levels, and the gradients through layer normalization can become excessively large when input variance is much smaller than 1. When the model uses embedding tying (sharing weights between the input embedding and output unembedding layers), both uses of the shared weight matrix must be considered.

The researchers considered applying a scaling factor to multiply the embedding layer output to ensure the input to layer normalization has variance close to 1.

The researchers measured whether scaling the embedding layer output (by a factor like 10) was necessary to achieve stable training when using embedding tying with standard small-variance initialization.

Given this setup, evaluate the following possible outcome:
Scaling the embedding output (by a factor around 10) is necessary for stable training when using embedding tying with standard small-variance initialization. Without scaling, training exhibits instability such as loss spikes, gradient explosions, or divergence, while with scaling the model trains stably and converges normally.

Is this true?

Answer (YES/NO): YES